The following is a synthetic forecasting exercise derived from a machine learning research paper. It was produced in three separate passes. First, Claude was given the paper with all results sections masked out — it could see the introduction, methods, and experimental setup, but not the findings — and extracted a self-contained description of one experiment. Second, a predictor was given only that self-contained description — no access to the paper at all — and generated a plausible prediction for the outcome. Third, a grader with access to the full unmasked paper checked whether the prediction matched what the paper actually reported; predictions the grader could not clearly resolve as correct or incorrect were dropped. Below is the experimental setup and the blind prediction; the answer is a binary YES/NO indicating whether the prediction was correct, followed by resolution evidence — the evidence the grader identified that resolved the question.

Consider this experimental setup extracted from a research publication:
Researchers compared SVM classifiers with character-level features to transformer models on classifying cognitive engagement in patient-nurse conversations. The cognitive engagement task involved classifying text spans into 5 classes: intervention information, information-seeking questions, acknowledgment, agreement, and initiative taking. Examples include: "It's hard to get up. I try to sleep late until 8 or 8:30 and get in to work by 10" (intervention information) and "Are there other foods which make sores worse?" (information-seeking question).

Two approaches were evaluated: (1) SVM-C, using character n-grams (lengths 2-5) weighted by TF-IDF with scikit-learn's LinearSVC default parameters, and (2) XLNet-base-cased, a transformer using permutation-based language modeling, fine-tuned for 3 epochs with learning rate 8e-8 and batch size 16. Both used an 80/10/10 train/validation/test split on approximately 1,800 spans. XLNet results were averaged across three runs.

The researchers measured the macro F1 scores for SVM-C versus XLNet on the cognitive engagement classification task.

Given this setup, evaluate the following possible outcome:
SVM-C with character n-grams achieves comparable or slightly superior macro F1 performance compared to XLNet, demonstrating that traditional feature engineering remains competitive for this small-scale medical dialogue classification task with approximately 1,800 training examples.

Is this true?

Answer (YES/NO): NO